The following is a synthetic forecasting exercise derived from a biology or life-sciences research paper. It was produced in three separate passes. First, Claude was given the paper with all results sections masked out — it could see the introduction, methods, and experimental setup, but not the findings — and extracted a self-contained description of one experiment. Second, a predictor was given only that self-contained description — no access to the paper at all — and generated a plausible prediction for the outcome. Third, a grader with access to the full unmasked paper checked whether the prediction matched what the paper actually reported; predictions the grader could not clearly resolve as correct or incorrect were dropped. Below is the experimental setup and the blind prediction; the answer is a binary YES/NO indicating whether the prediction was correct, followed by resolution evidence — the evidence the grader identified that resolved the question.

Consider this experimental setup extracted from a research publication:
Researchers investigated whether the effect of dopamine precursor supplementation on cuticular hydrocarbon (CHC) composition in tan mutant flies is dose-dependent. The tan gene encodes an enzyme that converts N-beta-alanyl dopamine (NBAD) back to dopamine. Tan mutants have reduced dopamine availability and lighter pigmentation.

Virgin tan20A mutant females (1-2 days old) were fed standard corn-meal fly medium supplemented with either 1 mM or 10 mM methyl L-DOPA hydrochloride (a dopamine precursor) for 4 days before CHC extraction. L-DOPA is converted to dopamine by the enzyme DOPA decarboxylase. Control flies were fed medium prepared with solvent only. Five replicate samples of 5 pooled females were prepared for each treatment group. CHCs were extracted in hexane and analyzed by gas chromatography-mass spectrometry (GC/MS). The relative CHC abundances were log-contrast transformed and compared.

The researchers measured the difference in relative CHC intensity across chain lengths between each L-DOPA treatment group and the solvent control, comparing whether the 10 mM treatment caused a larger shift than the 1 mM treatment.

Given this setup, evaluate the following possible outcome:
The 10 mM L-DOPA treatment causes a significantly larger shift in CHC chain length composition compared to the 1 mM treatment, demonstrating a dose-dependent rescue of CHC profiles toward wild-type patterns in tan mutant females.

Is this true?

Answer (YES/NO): NO